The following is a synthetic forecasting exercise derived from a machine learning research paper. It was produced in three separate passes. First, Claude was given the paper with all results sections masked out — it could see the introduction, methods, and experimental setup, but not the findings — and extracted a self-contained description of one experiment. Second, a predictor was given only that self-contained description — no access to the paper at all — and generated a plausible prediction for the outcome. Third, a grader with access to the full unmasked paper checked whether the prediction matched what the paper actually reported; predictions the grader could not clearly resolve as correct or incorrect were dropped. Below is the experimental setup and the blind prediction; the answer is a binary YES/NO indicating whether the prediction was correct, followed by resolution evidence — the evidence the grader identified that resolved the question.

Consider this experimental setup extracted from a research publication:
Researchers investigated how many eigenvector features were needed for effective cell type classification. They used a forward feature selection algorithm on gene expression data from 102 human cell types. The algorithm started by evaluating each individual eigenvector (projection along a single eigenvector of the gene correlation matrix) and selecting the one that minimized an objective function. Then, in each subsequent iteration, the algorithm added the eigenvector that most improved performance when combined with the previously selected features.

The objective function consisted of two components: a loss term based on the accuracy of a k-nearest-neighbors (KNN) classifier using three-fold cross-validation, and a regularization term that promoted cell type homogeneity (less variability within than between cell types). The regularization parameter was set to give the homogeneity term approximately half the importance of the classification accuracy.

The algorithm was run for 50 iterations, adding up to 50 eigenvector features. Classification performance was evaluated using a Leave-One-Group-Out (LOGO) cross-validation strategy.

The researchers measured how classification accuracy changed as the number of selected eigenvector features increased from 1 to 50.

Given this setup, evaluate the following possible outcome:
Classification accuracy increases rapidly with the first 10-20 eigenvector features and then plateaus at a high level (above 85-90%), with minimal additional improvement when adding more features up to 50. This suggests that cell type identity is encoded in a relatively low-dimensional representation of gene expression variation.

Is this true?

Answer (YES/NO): NO